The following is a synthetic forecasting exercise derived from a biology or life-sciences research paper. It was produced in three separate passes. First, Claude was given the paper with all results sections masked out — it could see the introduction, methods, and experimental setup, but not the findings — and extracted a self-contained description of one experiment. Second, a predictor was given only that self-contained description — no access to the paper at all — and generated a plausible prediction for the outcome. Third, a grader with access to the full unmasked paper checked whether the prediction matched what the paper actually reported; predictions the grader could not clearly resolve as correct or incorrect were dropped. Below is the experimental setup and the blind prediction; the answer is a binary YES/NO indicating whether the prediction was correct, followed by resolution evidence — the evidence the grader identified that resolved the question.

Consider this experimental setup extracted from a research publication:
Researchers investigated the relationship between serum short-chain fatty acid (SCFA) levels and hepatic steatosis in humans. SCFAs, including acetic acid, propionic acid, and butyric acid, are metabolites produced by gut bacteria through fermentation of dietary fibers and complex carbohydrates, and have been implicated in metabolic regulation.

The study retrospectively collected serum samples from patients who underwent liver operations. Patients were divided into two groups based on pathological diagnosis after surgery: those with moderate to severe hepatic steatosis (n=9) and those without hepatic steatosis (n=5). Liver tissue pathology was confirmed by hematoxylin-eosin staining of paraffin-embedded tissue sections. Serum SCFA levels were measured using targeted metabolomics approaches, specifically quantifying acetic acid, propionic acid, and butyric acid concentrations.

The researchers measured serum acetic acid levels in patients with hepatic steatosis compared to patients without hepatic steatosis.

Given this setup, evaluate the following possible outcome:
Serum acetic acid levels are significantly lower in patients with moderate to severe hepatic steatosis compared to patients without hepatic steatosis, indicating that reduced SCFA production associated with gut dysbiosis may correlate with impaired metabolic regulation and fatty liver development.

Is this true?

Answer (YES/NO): YES